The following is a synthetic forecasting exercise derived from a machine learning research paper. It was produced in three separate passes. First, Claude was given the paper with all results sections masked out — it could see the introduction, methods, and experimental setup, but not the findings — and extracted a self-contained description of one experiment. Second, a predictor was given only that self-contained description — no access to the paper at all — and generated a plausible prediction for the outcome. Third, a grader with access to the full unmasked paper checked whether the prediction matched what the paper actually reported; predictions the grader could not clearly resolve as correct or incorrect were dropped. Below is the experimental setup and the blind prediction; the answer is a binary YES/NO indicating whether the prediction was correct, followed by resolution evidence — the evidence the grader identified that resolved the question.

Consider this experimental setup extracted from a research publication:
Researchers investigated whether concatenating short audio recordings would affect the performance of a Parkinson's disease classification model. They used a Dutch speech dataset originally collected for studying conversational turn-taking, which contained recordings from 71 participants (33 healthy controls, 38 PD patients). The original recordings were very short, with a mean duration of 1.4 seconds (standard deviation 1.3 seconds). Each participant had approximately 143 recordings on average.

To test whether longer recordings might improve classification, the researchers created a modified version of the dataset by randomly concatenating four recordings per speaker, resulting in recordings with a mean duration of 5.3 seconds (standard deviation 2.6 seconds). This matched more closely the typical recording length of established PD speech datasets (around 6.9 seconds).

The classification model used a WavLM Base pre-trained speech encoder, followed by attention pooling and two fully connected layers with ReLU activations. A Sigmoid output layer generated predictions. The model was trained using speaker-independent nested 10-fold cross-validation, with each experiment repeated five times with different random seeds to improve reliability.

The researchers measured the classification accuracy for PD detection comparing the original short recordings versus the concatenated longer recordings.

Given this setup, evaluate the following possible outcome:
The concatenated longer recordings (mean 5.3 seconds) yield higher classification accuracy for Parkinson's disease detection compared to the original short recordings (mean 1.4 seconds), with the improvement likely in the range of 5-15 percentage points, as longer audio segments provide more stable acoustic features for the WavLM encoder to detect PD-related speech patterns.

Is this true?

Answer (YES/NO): NO